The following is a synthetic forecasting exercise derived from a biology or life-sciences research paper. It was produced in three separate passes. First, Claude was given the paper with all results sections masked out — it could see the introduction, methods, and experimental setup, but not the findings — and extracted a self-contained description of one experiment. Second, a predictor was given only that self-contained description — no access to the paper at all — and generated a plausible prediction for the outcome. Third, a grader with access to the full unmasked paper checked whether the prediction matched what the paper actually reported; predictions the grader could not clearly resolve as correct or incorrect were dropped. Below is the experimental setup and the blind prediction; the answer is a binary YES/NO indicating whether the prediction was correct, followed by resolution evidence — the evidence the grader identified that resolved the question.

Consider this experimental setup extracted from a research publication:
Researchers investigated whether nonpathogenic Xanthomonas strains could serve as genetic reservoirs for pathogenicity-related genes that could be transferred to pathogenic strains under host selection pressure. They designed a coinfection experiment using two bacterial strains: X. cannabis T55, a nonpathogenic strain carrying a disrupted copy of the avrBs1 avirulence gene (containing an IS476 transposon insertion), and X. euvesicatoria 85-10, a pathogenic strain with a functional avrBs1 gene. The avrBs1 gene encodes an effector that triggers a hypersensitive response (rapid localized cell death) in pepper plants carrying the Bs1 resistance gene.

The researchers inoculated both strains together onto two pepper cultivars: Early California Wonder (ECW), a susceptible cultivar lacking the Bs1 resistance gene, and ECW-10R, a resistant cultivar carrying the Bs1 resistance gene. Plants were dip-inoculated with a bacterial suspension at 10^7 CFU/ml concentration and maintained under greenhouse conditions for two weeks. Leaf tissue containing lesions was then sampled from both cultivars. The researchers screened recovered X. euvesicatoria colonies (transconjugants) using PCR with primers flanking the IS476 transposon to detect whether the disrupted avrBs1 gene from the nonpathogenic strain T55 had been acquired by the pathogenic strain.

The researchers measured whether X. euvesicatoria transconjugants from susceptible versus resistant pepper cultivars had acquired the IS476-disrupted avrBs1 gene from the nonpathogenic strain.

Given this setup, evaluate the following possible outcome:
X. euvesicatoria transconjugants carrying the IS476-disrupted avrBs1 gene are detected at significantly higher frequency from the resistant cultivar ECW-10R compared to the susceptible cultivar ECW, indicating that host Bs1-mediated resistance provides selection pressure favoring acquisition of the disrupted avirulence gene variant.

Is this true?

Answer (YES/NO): YES